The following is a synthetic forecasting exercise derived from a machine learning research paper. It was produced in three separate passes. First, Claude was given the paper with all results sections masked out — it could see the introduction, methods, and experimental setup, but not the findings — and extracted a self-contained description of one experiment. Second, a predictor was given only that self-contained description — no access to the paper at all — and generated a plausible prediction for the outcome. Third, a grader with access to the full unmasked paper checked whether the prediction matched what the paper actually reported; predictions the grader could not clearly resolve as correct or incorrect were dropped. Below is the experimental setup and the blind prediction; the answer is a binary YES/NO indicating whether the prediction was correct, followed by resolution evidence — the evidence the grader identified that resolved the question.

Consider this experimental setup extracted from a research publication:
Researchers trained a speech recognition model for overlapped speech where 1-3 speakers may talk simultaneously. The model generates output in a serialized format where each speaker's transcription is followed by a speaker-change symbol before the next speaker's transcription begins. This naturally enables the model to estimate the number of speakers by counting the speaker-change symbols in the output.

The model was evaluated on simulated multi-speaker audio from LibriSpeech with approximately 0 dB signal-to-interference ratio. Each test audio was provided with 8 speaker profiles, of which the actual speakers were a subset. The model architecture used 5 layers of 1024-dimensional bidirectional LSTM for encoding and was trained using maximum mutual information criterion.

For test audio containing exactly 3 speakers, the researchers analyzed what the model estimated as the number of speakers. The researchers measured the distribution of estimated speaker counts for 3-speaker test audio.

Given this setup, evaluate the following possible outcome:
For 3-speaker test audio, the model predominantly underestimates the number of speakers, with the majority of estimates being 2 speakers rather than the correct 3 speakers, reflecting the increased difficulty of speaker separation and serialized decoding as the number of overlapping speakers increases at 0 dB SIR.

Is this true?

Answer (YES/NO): NO